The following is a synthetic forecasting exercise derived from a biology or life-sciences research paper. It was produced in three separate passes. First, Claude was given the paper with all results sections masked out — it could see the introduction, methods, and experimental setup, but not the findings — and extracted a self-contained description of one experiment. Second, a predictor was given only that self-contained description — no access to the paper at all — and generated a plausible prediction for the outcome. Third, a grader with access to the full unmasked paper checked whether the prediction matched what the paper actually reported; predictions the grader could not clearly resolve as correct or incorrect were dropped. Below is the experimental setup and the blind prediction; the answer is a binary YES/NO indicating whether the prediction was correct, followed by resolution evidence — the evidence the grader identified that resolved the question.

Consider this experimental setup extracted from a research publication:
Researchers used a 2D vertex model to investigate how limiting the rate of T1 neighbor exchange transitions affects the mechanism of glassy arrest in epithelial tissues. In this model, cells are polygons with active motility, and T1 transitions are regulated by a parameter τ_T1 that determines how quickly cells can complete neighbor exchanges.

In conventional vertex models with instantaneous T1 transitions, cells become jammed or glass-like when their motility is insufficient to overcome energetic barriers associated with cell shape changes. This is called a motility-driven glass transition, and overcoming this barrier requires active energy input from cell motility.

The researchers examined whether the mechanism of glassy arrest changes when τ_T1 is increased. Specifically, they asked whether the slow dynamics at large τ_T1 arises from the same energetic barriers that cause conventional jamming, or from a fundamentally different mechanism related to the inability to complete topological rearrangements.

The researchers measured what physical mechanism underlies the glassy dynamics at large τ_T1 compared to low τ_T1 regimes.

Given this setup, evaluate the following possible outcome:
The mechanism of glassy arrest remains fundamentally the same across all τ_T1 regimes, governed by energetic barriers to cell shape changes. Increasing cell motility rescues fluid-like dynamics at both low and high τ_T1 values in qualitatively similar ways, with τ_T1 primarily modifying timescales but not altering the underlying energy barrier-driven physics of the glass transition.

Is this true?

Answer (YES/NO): NO